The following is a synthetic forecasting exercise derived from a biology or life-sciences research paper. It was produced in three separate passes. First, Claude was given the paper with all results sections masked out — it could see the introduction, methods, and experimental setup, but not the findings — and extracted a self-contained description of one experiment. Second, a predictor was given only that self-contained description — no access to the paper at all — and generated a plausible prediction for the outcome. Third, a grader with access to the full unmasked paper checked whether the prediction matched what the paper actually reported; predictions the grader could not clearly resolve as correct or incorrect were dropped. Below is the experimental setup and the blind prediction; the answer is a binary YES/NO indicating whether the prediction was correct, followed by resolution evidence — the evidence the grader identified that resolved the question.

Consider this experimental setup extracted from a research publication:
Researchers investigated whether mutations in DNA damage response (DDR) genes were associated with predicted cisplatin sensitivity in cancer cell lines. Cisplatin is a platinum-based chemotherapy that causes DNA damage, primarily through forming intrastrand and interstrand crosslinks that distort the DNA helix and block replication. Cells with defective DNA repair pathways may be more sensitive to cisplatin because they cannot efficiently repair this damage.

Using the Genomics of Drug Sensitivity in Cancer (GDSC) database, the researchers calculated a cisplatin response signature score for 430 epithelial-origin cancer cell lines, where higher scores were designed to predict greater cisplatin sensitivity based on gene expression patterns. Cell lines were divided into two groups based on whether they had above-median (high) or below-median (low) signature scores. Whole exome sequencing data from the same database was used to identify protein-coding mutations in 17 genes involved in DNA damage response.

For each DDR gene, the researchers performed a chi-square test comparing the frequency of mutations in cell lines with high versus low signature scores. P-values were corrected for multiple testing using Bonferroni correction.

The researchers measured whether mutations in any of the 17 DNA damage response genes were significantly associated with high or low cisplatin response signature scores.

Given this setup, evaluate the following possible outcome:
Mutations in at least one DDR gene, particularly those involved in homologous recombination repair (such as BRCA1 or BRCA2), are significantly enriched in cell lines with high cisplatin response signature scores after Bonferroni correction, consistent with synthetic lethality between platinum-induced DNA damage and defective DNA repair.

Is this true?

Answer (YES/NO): NO